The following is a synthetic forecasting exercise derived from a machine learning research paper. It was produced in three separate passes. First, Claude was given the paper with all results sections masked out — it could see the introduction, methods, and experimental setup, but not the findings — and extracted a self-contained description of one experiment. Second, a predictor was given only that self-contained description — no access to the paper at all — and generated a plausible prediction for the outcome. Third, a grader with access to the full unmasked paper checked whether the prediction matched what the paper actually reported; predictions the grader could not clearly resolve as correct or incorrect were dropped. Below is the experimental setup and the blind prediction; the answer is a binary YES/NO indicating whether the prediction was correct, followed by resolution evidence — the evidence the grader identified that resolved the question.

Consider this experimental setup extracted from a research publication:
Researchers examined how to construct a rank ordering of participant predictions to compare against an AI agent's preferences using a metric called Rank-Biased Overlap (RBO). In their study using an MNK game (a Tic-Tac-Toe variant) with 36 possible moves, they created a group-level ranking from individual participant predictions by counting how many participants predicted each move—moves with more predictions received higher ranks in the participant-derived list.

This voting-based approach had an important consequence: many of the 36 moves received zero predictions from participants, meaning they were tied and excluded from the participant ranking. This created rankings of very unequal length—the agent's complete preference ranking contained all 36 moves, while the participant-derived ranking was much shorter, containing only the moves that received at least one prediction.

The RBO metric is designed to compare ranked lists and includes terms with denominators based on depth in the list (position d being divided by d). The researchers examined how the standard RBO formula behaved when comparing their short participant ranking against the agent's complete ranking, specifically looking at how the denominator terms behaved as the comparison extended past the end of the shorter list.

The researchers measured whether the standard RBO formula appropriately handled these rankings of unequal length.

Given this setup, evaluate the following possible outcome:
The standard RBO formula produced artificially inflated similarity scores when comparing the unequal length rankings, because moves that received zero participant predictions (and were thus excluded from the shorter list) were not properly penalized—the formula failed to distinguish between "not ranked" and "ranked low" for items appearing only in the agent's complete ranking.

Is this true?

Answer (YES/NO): NO